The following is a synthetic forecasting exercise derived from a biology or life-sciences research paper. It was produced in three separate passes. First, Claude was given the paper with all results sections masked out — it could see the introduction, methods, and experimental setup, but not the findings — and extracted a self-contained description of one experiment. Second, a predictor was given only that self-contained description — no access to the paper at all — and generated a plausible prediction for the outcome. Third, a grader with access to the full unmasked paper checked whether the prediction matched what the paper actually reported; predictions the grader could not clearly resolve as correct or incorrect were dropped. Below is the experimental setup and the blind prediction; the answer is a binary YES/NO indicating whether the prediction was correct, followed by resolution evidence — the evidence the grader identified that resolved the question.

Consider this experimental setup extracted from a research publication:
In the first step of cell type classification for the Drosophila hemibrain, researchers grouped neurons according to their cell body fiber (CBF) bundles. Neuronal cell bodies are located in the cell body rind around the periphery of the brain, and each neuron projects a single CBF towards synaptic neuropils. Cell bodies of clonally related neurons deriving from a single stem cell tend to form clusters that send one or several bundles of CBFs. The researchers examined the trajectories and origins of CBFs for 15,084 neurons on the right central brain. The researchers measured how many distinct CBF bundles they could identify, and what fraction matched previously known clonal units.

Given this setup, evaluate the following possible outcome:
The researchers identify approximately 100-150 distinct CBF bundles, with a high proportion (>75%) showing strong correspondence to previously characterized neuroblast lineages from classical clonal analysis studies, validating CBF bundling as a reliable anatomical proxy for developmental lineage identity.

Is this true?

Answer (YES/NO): NO